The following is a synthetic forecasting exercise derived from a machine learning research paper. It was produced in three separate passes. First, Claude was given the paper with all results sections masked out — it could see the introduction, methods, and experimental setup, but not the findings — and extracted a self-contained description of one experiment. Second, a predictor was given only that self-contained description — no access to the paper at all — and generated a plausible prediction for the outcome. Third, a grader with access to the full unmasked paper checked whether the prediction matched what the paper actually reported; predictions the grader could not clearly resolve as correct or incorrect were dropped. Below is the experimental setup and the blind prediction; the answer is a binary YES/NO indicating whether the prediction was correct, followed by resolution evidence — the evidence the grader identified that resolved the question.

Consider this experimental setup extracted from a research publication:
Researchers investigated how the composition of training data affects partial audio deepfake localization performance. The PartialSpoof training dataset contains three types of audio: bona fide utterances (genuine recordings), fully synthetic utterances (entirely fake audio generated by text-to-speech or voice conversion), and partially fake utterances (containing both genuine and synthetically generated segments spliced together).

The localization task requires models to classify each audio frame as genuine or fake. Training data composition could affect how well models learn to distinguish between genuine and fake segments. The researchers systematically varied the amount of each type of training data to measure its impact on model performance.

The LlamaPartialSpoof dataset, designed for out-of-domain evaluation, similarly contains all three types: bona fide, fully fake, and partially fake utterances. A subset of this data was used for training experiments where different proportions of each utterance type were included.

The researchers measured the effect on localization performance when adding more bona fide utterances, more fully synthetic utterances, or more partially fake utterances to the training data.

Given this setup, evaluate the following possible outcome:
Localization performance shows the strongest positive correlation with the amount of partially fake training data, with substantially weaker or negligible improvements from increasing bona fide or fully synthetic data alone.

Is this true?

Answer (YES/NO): NO